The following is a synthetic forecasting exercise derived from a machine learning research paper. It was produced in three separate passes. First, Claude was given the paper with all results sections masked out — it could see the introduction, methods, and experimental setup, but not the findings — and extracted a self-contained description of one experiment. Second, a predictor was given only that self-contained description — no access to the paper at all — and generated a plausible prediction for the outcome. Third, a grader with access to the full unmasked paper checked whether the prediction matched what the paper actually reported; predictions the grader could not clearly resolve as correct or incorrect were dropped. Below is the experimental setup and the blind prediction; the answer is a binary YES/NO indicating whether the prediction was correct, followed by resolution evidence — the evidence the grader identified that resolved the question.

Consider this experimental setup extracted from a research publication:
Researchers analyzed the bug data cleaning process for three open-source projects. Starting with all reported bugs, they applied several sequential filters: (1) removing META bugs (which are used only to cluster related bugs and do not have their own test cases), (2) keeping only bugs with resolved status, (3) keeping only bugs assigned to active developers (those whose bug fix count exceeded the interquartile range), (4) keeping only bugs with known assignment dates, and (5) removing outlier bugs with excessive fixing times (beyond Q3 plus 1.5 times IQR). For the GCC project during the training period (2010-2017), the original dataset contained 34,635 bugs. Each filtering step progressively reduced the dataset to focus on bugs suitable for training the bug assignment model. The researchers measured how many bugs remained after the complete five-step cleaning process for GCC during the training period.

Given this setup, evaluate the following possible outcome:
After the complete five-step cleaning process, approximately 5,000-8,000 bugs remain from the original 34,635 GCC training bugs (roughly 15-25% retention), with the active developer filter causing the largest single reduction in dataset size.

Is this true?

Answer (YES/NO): NO